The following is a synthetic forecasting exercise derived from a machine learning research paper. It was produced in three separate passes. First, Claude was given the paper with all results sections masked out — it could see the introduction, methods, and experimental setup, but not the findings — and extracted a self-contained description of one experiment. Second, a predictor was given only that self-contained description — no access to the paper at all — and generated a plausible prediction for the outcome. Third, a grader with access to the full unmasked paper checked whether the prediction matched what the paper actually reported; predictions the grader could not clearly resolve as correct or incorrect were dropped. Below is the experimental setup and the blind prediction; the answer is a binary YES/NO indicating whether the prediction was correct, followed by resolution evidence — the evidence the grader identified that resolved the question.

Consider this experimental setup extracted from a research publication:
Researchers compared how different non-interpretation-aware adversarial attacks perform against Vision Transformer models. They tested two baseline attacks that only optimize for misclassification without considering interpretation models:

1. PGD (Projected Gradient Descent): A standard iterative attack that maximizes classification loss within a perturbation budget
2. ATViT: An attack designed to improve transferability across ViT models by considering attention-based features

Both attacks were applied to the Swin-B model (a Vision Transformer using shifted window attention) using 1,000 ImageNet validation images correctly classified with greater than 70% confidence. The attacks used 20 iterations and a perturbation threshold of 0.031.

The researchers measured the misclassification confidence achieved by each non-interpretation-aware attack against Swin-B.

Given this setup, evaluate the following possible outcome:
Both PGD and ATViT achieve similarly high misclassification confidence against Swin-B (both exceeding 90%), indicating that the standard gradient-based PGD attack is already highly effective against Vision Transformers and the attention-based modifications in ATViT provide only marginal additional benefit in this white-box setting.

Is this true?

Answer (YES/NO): NO